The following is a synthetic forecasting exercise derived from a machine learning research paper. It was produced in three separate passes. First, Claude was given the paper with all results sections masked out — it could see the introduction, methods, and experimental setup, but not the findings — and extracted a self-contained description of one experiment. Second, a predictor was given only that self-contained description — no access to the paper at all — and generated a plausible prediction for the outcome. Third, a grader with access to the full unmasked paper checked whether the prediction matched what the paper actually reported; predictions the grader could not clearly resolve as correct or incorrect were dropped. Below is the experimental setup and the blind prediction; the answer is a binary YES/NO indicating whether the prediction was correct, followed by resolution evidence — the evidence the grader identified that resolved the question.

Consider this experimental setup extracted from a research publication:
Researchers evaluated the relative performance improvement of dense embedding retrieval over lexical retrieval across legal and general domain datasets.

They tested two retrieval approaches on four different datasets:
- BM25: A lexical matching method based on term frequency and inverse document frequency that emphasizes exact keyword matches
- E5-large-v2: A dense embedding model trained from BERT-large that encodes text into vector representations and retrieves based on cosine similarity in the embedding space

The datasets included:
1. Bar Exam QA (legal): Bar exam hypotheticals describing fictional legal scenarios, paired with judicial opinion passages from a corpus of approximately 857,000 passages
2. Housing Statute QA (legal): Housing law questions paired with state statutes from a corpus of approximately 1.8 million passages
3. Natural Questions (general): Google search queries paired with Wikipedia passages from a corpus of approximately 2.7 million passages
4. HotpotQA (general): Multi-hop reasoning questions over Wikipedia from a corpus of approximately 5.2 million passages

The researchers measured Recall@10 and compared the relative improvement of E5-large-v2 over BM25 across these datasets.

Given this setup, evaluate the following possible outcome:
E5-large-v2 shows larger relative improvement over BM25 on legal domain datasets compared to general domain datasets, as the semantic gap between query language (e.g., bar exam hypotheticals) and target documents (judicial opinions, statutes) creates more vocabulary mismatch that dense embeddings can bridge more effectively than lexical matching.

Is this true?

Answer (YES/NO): NO